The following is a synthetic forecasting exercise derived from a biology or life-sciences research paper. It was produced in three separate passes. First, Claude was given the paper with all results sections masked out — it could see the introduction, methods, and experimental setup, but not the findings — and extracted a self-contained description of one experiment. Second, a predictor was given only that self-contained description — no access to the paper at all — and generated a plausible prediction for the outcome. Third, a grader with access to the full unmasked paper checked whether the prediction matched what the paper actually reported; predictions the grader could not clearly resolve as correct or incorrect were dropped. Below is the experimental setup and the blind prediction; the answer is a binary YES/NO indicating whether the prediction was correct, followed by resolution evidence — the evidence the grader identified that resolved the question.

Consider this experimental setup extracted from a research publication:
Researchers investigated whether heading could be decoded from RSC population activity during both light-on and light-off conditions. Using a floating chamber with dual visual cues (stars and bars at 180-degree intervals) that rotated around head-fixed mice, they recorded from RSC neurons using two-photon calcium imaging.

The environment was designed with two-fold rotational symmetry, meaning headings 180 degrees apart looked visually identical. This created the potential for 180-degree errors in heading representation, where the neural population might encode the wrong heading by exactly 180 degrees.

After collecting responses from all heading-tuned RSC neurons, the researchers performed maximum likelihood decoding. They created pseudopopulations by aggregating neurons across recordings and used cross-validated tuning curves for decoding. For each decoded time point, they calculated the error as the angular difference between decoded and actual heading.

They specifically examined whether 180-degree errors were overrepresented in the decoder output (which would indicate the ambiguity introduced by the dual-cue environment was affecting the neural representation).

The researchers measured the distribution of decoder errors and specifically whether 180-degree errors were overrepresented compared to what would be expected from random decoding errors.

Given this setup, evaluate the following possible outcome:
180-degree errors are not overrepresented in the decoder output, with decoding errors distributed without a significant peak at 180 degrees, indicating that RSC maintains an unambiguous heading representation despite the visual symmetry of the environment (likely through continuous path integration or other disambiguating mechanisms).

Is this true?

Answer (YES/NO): NO